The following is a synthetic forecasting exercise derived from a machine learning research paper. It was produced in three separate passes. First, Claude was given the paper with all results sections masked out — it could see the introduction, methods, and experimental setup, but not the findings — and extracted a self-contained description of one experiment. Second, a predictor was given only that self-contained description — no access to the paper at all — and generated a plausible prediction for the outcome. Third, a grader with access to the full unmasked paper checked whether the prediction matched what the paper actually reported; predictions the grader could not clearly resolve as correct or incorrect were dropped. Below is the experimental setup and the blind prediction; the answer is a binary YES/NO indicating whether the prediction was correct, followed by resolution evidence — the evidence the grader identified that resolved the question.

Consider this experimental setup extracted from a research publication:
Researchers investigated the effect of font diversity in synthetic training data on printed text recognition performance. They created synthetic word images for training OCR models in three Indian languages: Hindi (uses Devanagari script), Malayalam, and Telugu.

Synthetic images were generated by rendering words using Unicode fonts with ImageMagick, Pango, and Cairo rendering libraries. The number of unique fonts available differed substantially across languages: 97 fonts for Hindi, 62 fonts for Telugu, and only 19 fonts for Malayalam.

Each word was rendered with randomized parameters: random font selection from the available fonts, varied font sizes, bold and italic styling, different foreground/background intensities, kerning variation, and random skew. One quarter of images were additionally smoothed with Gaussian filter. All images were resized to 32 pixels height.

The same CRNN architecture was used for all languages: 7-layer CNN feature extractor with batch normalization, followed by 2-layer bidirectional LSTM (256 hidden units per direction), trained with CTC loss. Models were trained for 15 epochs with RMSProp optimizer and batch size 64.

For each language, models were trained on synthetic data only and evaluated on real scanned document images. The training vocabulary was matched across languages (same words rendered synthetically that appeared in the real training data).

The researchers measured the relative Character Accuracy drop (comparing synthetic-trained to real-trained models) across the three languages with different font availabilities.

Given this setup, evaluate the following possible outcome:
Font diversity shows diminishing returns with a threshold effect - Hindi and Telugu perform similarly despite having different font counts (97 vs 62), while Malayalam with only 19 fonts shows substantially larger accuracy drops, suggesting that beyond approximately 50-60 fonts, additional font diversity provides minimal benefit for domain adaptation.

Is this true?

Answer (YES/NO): NO